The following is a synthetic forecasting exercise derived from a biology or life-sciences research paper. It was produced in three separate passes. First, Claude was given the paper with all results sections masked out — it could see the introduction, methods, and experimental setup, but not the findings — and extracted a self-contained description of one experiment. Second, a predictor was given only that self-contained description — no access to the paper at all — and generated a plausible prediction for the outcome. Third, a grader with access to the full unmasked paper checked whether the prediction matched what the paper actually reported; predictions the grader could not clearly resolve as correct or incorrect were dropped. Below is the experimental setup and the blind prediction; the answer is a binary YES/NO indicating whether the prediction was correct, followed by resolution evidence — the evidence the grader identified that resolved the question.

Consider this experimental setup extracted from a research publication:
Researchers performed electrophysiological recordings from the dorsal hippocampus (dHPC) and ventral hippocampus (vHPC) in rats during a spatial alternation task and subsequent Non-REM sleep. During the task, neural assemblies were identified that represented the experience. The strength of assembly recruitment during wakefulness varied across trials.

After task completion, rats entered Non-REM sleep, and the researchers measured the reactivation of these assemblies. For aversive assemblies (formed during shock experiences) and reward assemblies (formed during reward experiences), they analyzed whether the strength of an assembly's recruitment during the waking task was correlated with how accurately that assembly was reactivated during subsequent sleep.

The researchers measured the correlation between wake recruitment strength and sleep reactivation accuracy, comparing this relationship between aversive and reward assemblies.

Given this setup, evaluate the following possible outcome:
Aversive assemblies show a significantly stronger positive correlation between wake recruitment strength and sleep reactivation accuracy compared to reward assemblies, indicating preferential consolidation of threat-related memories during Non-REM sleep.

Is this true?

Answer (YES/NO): YES